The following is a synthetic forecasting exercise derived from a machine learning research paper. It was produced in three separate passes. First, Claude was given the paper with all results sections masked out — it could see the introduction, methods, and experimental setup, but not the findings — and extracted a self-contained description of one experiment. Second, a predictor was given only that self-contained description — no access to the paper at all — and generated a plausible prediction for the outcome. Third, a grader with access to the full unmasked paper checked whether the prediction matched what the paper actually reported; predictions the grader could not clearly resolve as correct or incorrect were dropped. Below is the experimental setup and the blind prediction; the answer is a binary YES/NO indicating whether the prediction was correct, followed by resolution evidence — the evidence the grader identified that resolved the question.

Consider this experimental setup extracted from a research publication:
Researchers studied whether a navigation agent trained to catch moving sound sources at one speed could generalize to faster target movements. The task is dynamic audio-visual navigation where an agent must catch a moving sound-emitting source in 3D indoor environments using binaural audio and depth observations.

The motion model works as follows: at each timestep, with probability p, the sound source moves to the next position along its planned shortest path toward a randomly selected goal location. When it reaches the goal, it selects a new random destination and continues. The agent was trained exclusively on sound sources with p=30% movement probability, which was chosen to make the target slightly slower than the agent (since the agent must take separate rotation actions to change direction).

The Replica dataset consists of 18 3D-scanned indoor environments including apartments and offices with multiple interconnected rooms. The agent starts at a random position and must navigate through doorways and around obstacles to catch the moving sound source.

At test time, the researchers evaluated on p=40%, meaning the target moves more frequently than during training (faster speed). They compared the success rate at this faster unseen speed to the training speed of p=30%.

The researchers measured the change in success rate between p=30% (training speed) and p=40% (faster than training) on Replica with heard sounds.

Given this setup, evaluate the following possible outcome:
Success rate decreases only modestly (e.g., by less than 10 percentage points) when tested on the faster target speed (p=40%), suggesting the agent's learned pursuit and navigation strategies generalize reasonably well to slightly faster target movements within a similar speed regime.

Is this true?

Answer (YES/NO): YES